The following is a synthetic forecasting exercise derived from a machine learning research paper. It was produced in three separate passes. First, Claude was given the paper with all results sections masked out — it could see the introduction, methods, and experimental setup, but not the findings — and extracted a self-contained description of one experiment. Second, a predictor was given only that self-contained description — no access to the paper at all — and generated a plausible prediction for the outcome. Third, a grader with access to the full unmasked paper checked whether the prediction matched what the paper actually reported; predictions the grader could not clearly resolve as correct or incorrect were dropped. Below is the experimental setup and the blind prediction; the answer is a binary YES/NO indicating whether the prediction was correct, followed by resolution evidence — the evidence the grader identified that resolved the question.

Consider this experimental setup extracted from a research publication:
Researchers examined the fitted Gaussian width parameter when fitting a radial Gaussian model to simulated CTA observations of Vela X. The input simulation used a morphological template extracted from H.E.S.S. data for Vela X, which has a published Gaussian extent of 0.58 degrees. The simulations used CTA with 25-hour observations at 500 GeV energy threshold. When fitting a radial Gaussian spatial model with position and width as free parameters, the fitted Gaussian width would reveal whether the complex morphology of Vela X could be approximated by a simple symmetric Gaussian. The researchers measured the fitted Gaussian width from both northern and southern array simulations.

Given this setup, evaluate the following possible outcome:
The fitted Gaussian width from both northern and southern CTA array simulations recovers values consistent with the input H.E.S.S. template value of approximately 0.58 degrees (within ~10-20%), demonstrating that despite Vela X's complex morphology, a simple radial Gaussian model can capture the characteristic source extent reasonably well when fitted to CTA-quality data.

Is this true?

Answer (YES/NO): YES